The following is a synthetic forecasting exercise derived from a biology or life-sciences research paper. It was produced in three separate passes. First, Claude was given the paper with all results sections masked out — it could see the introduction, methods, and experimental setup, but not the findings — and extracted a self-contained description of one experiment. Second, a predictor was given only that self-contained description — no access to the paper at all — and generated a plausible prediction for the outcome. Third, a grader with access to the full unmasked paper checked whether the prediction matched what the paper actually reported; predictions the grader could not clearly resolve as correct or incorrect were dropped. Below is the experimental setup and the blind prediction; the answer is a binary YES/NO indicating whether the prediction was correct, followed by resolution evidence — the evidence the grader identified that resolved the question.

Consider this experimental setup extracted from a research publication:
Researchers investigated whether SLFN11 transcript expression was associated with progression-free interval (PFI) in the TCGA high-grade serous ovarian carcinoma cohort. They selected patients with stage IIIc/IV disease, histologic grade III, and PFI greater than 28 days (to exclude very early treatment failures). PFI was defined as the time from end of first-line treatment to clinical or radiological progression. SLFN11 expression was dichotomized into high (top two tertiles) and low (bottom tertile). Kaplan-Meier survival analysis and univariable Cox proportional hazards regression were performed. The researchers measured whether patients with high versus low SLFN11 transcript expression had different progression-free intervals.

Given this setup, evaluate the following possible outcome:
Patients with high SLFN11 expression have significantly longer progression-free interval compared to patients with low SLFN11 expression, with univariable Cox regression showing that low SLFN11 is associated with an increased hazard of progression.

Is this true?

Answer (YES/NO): YES